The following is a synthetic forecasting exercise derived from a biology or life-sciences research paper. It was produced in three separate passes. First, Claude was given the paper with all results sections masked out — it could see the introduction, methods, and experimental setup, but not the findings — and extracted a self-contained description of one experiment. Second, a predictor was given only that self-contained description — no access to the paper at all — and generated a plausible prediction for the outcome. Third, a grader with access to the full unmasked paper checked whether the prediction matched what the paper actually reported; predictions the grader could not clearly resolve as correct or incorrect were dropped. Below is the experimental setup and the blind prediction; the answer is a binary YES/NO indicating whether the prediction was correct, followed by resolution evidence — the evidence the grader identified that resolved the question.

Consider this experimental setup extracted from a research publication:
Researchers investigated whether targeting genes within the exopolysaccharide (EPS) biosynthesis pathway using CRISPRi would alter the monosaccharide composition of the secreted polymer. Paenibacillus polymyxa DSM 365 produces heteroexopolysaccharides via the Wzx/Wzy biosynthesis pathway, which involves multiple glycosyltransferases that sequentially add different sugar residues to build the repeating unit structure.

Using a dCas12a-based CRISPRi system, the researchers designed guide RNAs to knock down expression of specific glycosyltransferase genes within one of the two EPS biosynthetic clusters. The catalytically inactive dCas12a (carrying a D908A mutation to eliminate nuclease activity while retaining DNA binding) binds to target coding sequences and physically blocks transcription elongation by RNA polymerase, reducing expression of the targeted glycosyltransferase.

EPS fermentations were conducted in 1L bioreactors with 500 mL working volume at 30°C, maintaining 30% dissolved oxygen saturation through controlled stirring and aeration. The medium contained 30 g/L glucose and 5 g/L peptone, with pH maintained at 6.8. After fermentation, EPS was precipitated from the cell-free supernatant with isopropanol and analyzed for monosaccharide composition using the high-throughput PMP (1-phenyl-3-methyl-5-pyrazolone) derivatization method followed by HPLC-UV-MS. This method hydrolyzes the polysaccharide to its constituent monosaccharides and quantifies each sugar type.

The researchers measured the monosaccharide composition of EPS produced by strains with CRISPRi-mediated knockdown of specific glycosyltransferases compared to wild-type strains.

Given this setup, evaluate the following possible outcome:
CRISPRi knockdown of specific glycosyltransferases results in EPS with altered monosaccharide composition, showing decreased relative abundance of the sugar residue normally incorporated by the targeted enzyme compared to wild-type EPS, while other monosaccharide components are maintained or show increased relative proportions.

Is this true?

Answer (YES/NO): NO